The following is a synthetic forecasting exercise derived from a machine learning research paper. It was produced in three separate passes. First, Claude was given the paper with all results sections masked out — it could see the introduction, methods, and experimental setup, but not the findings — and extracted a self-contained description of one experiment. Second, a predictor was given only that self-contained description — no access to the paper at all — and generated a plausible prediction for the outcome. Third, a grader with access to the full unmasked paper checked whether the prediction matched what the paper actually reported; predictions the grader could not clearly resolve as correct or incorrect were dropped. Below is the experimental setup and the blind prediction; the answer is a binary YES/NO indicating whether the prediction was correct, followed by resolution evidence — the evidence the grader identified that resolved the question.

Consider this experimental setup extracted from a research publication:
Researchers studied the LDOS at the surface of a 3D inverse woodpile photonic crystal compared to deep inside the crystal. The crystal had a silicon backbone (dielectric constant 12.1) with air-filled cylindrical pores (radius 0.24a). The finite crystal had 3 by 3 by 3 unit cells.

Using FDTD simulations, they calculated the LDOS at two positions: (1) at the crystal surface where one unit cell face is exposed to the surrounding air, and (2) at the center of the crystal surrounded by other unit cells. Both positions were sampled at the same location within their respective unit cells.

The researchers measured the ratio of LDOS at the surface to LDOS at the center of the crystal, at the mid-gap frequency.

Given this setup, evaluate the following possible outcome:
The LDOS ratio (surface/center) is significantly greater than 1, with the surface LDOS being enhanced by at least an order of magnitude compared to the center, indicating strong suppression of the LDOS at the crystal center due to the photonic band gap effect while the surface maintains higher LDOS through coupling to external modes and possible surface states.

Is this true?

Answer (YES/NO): NO